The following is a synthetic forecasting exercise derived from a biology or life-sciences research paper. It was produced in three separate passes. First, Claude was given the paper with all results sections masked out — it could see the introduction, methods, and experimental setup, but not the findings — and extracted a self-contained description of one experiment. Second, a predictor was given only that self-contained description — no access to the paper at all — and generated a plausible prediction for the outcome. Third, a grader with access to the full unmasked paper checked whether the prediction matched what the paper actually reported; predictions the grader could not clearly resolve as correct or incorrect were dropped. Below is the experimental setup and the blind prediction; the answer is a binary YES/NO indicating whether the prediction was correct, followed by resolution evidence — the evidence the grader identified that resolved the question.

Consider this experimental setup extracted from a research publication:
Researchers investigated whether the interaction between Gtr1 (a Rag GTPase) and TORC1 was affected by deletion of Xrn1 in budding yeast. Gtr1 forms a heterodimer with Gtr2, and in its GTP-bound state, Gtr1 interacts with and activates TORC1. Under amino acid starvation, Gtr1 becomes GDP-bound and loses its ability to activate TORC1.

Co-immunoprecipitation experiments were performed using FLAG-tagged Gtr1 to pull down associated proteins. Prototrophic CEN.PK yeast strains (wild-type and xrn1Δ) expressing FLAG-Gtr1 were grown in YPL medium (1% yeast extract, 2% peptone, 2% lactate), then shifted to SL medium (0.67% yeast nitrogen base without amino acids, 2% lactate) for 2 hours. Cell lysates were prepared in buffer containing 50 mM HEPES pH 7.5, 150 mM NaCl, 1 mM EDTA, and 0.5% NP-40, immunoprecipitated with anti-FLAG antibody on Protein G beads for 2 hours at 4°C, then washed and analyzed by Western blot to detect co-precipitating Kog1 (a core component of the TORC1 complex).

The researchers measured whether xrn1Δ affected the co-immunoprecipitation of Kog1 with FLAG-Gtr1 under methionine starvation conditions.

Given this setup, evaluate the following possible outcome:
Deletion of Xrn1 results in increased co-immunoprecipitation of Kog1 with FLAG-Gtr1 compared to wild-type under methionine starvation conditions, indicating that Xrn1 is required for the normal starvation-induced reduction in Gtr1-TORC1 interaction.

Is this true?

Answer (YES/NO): NO